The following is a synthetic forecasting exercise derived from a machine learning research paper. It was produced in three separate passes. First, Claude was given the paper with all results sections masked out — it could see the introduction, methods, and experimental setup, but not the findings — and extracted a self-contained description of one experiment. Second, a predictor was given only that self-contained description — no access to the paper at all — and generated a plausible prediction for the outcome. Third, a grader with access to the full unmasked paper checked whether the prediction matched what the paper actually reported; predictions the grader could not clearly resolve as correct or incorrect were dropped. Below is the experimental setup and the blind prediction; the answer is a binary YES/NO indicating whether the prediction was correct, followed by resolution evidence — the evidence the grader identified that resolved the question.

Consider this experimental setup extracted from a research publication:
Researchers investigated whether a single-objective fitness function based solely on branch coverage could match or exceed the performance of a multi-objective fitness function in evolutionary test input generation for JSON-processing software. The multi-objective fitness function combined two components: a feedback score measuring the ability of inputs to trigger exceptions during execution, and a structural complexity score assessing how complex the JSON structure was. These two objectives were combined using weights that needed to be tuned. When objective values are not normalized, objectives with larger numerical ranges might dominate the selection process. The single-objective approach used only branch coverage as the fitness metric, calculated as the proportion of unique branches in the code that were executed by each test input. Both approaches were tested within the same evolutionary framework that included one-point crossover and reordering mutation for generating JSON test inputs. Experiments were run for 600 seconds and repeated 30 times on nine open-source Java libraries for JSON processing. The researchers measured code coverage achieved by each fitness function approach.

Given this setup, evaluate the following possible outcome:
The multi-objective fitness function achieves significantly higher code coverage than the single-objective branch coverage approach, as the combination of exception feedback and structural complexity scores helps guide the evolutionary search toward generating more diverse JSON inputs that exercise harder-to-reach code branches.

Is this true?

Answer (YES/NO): NO